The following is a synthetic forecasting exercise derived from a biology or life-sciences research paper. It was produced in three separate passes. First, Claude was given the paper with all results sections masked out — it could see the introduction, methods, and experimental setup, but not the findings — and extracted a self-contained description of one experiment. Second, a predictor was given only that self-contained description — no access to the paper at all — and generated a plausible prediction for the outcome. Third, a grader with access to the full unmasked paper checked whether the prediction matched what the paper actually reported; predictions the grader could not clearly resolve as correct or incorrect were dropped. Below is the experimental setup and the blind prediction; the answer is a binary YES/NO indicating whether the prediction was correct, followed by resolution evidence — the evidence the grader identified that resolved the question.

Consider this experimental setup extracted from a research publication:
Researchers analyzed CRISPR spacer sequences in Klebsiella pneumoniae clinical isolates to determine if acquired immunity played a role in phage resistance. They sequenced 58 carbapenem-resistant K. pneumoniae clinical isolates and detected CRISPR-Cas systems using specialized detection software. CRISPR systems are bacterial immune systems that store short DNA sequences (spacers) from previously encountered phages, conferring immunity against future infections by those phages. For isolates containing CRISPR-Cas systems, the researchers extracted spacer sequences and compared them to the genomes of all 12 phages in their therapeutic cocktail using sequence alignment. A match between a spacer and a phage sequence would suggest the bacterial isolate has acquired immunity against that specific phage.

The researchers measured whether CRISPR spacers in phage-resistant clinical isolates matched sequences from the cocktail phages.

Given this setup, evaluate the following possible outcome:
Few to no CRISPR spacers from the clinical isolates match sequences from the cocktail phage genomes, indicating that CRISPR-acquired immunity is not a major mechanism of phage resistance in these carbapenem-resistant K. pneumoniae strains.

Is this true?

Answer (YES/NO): YES